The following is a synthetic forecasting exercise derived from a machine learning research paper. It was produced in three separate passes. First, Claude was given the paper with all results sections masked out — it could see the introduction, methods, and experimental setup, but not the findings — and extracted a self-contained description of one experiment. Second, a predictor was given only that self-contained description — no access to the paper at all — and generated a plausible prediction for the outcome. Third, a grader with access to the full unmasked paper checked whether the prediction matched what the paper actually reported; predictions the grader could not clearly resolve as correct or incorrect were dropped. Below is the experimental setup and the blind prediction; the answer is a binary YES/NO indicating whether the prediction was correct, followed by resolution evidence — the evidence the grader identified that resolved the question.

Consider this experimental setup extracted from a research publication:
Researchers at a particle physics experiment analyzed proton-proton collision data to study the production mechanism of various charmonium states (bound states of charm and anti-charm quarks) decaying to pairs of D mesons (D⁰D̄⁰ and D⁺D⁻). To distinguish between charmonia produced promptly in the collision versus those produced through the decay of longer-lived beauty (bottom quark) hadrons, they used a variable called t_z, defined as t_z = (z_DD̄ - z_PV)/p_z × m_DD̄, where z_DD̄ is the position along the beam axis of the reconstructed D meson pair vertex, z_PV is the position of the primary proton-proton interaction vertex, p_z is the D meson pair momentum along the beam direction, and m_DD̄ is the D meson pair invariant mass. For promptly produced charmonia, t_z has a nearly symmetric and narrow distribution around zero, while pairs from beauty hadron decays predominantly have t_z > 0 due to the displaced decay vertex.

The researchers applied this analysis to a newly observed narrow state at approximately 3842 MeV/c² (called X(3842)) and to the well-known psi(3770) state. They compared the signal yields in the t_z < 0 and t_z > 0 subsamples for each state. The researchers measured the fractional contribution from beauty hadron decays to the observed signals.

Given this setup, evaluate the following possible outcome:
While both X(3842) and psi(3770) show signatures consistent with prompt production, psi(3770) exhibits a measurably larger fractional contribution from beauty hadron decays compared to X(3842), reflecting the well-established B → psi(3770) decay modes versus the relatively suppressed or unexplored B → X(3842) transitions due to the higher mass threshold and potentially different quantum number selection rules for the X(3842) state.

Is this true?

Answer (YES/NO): YES